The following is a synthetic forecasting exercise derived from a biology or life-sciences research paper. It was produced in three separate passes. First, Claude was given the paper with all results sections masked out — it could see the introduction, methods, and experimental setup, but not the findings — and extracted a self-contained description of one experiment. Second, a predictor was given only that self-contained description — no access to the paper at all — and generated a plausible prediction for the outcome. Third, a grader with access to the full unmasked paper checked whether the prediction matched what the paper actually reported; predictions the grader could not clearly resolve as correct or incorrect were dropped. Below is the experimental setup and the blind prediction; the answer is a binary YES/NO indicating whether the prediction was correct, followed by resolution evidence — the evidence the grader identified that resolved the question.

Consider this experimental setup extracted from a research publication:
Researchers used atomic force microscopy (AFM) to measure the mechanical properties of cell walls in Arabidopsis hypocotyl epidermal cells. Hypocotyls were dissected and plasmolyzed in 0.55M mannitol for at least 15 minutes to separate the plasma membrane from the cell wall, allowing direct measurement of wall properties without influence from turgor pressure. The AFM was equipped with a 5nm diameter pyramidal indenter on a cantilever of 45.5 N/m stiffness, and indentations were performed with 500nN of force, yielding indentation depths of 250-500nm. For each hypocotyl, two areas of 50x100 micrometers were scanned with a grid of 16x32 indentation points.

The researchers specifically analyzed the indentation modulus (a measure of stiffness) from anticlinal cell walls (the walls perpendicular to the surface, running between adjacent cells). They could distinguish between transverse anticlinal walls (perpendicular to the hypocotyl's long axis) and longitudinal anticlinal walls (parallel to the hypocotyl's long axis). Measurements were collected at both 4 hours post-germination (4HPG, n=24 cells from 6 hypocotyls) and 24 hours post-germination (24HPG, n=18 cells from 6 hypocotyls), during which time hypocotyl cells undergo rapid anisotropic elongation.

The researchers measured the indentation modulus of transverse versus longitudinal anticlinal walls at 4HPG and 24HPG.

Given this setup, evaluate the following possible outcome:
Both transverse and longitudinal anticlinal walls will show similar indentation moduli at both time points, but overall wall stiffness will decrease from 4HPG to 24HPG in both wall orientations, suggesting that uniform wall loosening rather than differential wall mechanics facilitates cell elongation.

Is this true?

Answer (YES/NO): NO